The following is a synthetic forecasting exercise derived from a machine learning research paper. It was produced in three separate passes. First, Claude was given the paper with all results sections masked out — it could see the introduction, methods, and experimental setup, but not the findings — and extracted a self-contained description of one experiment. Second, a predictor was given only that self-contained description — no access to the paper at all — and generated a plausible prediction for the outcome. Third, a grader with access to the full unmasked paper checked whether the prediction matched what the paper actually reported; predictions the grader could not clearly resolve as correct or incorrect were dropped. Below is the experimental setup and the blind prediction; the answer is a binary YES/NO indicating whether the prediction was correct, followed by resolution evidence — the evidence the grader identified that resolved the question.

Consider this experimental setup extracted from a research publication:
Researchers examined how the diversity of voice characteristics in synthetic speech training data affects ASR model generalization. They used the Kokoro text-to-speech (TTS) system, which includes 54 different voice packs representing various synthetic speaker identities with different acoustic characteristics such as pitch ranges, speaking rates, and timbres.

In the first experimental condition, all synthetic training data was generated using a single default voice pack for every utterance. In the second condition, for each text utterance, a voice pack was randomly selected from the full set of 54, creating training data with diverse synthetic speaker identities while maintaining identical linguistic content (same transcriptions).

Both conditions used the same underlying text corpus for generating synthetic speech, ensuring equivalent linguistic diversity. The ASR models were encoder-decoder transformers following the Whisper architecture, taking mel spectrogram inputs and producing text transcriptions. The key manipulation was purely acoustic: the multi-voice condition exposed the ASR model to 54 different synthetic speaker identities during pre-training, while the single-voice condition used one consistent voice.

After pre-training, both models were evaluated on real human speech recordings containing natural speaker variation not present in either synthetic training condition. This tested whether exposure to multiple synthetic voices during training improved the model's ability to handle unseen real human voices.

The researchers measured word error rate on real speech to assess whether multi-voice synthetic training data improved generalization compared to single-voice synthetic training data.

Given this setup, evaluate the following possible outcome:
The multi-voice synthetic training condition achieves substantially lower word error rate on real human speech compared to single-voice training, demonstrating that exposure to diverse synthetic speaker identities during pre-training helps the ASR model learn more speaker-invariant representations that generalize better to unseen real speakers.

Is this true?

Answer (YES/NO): YES